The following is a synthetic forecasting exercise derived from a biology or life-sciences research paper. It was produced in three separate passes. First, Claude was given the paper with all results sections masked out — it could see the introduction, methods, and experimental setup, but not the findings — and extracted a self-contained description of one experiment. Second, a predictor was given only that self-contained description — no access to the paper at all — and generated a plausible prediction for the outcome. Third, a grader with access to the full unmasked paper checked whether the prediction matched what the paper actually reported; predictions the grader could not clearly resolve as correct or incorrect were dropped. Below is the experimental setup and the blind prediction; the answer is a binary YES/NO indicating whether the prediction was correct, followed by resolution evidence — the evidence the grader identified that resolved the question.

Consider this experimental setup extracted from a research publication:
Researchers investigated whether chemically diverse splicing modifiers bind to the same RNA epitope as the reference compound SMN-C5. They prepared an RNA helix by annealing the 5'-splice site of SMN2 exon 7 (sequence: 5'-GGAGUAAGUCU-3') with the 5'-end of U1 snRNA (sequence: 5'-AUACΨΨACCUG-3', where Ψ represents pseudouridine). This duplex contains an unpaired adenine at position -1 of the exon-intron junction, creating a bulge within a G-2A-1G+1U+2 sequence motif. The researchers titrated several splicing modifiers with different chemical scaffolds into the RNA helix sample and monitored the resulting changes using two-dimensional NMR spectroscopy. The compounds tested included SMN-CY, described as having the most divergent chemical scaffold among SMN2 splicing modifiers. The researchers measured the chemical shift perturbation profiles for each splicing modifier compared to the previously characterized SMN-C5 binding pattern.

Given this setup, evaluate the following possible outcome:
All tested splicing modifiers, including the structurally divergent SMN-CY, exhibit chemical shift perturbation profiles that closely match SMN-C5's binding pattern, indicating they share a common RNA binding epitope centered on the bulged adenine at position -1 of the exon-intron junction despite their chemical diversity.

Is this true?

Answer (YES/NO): YES